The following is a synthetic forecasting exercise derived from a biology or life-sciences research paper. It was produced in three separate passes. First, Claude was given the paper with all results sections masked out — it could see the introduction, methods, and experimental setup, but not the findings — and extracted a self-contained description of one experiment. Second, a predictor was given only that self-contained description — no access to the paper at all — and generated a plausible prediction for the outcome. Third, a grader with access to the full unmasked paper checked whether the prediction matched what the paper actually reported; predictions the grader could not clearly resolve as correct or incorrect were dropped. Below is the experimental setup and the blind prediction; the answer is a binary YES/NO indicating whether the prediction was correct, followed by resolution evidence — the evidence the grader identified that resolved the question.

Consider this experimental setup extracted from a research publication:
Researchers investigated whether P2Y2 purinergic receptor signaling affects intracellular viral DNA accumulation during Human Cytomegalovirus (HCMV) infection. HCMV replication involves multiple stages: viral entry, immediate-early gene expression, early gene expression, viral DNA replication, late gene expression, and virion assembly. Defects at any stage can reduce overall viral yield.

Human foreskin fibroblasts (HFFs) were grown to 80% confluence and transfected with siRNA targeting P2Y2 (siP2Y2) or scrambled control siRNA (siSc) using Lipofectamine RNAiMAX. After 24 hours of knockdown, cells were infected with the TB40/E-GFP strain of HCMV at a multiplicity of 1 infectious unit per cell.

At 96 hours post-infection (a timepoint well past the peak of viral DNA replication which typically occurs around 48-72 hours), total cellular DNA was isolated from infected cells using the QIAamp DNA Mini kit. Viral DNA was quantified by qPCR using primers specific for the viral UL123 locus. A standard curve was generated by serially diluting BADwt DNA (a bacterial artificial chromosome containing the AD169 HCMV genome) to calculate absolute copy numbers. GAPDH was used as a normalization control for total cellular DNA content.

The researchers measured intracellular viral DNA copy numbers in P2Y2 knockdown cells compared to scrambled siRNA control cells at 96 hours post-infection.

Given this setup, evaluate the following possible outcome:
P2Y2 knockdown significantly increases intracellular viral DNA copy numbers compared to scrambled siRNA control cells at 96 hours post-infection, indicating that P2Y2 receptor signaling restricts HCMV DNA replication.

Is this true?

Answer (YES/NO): NO